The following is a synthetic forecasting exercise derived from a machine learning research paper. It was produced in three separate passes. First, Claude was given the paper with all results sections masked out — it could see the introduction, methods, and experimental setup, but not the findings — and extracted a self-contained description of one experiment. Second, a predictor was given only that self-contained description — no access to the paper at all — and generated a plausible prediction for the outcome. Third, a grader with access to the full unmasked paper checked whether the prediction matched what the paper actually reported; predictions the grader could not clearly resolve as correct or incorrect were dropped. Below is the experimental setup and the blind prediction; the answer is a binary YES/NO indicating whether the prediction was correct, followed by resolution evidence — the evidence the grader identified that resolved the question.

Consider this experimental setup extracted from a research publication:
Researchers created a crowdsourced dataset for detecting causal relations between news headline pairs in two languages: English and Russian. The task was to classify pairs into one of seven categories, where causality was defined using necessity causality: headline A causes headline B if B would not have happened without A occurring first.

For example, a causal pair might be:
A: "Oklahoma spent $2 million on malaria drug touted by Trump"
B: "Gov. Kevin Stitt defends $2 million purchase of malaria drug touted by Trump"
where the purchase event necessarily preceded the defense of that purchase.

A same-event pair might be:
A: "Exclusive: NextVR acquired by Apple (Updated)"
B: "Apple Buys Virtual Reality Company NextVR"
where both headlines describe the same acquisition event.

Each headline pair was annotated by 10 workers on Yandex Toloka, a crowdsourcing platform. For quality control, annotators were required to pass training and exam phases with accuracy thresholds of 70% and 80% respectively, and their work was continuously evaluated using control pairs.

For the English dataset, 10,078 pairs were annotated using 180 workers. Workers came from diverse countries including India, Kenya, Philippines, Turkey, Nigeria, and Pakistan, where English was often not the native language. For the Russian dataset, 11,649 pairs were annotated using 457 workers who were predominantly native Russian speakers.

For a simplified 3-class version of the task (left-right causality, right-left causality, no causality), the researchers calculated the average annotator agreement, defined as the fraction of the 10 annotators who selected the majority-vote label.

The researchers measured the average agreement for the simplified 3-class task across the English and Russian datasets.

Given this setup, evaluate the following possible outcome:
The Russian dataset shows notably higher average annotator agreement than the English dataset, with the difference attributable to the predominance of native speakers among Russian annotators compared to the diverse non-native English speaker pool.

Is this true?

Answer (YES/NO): YES